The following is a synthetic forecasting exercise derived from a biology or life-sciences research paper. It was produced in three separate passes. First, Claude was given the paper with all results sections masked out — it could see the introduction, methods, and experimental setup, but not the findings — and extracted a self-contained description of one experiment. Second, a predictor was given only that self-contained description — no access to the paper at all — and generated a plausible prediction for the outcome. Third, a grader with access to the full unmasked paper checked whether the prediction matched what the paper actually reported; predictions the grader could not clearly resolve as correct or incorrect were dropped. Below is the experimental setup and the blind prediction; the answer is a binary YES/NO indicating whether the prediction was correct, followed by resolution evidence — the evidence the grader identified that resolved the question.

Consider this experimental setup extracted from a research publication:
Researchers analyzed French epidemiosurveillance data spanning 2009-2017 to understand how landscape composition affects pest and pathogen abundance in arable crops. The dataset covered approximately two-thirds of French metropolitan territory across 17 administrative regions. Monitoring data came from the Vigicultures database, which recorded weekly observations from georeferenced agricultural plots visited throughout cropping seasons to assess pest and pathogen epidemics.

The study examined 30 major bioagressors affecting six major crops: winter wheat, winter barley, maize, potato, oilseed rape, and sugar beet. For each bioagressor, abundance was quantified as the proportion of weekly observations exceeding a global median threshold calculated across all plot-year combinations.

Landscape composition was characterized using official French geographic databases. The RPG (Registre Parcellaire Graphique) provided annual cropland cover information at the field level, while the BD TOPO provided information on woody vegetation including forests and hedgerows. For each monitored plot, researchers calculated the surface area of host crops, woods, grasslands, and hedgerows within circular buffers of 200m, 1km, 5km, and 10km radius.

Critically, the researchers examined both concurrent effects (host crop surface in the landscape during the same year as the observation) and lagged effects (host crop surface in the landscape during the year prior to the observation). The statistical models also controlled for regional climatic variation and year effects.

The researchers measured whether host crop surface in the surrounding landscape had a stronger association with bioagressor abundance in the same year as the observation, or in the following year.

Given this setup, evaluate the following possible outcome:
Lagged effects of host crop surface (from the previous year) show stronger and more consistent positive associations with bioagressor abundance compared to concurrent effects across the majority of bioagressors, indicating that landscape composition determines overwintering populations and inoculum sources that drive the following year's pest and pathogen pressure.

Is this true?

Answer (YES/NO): YES